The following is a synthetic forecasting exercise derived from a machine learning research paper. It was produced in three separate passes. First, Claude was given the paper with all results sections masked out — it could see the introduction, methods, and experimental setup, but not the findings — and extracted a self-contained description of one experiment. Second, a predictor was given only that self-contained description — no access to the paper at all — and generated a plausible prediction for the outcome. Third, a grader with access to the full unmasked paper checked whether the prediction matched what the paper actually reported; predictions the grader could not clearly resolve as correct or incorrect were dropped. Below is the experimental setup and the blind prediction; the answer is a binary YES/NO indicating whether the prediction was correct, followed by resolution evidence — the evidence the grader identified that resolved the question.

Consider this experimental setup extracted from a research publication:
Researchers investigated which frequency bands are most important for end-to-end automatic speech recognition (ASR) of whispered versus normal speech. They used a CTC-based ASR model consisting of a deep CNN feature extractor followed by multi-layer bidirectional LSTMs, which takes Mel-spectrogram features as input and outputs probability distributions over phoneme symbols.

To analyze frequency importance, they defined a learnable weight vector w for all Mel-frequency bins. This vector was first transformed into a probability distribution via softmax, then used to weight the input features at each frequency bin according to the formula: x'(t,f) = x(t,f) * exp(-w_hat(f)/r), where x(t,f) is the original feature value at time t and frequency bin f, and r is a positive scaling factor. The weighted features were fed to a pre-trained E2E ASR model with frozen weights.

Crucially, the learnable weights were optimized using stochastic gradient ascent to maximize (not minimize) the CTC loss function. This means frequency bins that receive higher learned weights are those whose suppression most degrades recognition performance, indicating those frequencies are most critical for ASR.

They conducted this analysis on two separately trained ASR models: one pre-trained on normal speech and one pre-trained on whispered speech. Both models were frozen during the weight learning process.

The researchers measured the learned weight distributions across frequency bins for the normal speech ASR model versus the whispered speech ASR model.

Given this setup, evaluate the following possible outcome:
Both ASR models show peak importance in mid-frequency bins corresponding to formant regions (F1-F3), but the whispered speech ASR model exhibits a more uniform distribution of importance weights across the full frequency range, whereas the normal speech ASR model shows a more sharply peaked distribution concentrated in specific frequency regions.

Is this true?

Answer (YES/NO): NO